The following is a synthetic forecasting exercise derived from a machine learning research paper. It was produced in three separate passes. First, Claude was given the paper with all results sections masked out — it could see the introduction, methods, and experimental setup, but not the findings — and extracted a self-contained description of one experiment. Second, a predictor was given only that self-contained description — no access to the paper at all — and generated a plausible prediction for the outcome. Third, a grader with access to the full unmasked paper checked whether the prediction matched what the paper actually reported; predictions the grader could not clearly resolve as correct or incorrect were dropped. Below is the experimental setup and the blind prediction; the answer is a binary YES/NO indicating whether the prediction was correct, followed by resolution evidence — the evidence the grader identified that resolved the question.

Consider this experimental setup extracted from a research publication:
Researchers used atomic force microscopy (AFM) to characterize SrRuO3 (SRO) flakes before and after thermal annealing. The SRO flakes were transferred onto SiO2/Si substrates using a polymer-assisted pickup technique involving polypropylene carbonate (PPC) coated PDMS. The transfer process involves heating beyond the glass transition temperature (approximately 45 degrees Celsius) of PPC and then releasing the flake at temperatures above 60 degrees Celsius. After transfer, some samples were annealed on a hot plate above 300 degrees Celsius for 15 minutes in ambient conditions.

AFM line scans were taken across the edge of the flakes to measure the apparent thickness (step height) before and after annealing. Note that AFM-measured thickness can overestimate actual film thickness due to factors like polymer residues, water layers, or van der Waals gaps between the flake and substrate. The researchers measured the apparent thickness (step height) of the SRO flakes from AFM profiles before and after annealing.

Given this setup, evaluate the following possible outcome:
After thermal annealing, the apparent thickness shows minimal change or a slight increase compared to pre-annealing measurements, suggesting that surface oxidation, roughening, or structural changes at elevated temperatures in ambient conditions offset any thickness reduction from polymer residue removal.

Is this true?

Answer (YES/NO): NO